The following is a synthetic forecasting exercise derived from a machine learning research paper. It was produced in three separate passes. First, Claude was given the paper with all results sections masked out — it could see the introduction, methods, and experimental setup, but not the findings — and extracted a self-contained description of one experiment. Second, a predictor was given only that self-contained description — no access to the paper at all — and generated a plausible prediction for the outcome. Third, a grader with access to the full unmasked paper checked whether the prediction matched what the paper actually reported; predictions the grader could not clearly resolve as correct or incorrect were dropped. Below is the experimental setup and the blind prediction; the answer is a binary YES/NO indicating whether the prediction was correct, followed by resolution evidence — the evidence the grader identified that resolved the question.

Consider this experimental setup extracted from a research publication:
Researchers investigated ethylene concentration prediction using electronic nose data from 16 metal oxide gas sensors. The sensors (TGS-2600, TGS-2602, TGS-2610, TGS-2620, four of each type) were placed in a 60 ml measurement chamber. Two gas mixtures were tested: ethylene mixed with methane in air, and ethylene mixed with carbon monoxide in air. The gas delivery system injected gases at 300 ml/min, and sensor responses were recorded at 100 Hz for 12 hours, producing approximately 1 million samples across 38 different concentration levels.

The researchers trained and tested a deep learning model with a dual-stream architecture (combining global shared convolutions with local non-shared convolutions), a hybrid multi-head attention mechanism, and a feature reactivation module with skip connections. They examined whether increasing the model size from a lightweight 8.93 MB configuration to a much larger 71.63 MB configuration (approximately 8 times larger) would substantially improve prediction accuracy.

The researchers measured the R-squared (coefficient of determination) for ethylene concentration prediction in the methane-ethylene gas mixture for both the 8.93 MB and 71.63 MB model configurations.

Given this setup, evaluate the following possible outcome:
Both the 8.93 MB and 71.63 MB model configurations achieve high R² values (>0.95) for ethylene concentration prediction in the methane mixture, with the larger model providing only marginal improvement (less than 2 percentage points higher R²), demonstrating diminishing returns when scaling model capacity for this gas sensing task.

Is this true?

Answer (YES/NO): YES